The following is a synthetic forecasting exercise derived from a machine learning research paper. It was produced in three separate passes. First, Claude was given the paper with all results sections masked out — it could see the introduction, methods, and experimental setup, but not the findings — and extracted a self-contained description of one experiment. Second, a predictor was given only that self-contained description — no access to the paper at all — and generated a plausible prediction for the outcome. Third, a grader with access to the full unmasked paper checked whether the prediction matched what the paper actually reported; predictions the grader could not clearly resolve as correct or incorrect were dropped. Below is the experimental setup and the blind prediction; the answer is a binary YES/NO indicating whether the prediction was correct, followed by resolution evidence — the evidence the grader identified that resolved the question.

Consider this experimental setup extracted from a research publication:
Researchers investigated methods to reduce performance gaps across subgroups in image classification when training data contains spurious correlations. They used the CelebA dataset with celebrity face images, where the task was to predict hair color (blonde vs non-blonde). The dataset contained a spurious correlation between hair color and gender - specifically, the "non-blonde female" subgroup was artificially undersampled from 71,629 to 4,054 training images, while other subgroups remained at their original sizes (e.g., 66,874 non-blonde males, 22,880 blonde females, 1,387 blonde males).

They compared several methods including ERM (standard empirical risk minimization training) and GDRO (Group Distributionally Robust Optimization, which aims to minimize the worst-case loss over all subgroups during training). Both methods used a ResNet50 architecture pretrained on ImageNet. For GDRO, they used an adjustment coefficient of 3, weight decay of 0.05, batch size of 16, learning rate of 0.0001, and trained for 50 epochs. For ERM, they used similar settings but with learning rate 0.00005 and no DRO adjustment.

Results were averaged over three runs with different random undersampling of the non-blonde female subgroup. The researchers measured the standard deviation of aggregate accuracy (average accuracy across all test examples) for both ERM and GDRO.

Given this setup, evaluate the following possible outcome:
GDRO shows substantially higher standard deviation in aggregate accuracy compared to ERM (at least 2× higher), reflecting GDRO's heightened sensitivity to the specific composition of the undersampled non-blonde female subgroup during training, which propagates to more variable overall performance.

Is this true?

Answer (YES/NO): YES